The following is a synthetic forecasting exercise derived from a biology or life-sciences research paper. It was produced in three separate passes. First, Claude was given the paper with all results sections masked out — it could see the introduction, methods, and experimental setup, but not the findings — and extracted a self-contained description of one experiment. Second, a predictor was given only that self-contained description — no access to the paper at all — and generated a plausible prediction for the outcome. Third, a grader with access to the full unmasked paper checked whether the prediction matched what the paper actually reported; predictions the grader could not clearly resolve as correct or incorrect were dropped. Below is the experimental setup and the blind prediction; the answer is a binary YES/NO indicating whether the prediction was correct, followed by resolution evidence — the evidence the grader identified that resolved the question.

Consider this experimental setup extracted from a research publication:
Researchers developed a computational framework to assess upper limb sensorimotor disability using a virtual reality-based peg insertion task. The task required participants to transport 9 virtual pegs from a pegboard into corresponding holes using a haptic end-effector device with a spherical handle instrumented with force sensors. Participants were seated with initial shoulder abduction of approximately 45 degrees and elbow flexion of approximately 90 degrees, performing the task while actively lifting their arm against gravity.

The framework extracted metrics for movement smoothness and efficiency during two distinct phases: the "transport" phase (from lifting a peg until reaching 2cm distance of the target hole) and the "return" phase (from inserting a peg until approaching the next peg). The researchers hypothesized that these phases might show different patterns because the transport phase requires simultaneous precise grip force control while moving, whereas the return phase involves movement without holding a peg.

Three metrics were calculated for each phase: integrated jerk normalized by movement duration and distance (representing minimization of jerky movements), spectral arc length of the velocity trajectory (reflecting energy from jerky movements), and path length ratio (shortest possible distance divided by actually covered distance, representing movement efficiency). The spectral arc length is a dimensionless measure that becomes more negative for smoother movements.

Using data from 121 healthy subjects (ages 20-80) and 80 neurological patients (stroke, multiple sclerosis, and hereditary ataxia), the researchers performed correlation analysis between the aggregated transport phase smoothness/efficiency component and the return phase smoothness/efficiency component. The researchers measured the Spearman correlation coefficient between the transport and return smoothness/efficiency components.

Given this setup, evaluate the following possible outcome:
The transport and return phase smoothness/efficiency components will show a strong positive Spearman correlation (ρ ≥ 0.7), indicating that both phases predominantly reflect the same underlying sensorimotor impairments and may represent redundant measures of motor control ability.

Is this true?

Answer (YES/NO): YES